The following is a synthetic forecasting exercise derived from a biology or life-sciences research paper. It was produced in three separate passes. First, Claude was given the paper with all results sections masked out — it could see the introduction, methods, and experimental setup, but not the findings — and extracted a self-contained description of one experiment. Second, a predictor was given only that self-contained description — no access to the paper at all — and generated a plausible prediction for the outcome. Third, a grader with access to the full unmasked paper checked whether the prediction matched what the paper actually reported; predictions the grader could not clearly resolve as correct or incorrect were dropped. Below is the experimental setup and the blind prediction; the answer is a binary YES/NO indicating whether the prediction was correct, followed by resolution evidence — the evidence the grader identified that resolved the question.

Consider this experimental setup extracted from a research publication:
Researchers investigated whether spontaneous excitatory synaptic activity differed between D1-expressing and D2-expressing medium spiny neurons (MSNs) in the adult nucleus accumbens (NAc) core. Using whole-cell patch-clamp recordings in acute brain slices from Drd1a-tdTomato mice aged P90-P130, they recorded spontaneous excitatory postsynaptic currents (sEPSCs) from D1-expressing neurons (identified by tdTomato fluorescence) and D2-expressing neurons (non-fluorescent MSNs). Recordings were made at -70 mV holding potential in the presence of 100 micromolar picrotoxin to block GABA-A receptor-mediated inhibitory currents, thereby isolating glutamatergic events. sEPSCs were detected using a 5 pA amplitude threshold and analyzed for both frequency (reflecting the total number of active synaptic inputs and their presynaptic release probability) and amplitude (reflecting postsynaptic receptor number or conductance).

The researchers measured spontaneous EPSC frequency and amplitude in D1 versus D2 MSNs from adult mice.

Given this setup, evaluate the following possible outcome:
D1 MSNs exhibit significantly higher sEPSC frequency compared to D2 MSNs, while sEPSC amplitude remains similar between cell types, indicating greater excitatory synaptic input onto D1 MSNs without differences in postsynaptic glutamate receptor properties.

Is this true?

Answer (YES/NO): NO